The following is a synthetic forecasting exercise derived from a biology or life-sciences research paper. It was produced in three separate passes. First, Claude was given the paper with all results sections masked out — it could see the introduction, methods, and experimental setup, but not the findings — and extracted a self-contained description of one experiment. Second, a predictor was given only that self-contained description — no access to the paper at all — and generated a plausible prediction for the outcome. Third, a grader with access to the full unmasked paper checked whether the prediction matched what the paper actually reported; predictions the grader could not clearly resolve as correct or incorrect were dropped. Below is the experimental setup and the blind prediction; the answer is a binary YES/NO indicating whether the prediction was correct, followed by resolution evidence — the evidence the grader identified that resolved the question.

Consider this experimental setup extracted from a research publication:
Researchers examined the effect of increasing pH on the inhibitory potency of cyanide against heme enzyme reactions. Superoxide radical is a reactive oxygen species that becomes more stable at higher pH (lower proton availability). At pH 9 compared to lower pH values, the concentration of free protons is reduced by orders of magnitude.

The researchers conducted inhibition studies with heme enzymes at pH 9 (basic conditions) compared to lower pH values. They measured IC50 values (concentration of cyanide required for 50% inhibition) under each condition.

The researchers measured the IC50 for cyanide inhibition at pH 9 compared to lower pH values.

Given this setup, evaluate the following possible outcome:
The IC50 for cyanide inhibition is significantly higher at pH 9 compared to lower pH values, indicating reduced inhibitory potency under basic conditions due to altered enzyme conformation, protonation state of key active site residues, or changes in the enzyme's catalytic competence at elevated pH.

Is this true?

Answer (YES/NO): YES